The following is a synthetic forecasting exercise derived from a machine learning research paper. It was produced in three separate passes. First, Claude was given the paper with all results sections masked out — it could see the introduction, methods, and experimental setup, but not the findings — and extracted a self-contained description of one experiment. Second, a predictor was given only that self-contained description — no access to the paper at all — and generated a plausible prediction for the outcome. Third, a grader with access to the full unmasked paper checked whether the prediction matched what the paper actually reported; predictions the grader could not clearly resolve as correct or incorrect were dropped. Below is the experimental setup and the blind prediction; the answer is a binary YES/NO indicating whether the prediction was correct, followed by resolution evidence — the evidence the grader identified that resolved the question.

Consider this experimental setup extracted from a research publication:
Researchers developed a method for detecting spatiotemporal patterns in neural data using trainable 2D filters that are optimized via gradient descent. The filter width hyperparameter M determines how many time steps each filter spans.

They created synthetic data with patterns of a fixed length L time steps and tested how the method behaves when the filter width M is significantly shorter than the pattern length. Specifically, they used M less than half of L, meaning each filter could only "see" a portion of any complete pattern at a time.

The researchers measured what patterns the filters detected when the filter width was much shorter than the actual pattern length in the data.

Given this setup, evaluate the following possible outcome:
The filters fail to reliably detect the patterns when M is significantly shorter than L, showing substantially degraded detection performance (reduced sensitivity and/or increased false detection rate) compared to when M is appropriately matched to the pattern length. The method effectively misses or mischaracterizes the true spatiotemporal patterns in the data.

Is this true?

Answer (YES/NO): NO